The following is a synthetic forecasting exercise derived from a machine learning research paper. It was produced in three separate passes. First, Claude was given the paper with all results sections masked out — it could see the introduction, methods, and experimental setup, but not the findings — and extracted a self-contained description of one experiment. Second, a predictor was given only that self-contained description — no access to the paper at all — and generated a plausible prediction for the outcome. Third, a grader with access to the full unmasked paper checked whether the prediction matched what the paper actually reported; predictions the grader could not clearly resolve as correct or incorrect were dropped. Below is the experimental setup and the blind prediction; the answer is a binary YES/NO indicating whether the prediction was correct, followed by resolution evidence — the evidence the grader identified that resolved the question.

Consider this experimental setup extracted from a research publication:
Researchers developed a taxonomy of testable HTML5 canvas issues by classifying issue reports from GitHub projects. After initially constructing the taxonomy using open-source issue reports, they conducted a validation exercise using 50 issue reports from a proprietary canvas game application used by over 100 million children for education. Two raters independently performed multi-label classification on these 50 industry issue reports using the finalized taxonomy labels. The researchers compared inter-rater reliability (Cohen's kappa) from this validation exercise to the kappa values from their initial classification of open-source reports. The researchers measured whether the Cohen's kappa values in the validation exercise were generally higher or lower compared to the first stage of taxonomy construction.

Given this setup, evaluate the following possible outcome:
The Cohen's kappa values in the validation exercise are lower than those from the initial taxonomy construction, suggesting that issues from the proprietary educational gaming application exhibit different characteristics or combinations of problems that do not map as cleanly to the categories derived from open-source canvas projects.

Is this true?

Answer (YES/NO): NO